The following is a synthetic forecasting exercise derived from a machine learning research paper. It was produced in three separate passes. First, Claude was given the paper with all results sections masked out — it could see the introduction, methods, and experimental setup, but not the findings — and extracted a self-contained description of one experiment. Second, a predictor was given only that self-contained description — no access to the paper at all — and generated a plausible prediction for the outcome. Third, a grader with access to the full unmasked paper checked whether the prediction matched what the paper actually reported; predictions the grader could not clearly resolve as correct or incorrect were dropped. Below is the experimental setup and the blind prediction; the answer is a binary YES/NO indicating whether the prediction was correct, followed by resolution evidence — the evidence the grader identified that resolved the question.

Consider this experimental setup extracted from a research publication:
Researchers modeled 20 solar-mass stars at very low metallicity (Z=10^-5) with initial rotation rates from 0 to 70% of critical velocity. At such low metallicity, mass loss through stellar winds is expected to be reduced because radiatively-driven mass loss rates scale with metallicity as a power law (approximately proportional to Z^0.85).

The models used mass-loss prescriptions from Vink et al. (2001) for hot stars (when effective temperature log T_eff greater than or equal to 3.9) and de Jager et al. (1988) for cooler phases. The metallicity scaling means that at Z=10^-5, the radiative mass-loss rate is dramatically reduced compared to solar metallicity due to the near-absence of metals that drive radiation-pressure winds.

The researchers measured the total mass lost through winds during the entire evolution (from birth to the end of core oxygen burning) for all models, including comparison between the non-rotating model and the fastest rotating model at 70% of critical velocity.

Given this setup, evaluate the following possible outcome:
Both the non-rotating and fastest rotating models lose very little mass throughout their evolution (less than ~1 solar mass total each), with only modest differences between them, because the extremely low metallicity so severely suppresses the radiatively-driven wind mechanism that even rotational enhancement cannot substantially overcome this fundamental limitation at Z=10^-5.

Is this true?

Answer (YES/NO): YES